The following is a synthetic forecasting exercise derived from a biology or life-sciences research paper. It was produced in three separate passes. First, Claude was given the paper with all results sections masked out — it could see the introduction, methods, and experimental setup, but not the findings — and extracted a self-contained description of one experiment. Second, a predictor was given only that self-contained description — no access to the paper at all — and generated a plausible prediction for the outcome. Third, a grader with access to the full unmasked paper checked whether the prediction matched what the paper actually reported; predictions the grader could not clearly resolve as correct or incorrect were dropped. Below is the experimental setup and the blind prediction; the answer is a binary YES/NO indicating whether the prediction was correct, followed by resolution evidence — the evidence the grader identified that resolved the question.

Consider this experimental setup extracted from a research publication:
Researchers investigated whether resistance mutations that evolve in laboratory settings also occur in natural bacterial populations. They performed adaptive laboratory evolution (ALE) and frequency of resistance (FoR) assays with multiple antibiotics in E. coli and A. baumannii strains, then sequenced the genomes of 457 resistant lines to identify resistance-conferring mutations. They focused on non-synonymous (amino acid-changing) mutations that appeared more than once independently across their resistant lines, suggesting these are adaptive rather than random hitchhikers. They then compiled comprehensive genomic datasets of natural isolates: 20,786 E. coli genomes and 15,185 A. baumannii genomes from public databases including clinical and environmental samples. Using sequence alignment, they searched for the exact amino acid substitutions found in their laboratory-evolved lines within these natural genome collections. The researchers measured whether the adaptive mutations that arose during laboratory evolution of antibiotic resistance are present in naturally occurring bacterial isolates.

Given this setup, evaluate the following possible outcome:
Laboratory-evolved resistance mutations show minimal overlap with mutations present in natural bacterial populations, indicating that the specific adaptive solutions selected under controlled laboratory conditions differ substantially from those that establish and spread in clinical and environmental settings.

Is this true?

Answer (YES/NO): NO